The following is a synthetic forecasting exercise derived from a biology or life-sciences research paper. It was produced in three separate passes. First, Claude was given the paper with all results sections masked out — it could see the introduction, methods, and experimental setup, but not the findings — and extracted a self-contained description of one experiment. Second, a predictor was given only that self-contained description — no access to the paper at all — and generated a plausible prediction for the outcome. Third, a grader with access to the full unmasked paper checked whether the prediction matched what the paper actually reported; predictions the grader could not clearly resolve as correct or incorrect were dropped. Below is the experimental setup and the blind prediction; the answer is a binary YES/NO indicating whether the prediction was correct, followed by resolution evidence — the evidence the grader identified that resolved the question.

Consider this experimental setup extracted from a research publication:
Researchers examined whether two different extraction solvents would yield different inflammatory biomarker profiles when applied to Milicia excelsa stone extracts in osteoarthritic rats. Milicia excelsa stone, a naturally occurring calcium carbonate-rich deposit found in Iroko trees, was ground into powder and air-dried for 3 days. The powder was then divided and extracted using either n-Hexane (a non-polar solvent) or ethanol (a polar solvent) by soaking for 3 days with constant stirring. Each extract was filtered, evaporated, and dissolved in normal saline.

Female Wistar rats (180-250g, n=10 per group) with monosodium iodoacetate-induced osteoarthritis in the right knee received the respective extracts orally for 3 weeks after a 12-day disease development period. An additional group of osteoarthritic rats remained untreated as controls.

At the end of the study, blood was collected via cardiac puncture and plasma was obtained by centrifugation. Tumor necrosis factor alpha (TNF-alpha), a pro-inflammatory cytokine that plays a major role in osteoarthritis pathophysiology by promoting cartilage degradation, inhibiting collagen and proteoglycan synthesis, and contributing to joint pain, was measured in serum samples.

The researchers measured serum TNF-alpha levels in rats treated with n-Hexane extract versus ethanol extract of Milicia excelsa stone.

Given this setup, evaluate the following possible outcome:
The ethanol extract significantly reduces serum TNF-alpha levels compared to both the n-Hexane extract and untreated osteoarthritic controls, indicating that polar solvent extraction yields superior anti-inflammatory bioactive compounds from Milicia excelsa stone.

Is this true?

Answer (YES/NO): NO